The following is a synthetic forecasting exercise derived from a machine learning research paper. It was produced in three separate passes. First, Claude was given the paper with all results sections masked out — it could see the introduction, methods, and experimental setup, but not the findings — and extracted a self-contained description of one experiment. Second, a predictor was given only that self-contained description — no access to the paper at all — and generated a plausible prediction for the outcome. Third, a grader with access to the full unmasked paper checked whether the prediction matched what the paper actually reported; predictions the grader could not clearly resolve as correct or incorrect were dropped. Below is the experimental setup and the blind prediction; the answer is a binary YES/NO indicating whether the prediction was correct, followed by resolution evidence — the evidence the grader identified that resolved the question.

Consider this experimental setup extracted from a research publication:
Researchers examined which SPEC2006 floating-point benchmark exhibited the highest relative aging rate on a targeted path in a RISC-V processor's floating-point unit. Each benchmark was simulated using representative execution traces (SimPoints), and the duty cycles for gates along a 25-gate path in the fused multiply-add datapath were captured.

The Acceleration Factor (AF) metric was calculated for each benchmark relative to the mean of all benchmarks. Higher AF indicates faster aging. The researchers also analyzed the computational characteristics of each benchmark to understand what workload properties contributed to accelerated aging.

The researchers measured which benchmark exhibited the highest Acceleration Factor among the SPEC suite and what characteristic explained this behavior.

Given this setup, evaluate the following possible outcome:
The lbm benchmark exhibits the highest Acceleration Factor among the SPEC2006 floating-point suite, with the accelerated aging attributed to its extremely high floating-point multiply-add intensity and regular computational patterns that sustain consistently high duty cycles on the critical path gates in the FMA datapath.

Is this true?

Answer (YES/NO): NO